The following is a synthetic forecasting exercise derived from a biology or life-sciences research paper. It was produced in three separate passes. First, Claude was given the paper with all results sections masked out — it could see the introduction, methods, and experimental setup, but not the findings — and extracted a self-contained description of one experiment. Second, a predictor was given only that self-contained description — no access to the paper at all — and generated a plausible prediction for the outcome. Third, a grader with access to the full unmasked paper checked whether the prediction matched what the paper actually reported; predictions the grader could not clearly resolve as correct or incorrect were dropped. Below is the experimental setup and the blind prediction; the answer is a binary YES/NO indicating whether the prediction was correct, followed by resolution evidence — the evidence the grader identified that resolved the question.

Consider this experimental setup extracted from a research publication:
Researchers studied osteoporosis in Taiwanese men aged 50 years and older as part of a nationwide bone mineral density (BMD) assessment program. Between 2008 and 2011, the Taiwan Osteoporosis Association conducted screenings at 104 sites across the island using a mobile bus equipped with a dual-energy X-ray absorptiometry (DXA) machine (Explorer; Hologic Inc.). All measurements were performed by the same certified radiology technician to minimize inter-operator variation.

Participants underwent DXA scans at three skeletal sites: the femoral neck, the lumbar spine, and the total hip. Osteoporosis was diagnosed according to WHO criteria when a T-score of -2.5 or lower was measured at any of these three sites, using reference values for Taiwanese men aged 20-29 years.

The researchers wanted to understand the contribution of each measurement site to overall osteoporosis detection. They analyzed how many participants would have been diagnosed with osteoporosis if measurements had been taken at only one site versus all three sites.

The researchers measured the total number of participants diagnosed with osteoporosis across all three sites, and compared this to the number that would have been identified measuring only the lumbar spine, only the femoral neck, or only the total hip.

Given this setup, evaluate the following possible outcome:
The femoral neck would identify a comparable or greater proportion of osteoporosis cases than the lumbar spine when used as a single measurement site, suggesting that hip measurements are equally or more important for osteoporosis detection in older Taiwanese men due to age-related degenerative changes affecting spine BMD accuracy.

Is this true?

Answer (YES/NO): NO